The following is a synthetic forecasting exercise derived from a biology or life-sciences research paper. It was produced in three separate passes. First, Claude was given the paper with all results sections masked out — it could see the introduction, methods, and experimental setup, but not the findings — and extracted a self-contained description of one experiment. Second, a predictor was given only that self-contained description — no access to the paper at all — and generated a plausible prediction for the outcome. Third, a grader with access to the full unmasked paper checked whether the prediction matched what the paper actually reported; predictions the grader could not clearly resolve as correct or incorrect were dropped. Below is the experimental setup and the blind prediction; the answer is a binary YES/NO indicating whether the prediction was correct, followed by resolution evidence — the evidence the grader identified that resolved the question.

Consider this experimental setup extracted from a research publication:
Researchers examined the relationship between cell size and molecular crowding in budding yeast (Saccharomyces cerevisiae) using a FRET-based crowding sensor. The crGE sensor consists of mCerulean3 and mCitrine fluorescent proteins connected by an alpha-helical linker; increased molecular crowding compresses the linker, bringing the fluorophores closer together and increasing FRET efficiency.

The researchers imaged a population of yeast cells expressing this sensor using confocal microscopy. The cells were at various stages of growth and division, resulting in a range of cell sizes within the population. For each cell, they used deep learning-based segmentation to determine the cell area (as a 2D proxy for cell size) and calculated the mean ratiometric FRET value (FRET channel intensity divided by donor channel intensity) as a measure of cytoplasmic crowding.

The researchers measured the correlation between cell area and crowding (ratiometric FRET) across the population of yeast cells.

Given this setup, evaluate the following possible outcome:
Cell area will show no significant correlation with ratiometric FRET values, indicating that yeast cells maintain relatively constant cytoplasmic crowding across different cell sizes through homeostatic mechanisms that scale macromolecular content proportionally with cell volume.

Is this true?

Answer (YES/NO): YES